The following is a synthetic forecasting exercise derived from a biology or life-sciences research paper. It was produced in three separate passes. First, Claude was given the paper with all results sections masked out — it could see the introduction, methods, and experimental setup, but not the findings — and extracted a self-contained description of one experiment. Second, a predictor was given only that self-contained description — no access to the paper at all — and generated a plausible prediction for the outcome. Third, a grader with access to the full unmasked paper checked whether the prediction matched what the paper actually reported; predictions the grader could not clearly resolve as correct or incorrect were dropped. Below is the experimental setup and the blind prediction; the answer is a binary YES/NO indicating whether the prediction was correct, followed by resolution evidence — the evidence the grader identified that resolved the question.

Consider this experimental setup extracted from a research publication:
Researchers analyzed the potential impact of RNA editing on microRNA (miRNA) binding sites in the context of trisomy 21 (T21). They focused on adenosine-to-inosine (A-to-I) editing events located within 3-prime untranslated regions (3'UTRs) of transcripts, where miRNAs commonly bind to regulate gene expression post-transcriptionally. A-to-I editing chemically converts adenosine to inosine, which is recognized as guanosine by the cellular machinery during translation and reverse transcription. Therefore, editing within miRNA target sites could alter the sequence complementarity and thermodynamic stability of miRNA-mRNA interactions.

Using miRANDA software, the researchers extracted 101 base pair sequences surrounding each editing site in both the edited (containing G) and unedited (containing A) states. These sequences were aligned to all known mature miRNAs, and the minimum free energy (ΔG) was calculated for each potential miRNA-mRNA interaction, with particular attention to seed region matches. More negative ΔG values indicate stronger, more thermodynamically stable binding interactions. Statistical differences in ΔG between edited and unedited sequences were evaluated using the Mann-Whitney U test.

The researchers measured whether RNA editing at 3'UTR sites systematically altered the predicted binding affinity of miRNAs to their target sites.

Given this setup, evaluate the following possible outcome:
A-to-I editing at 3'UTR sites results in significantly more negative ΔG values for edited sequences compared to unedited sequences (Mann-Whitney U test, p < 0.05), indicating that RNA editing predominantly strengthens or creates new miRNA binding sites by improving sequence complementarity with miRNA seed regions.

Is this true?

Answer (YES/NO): NO